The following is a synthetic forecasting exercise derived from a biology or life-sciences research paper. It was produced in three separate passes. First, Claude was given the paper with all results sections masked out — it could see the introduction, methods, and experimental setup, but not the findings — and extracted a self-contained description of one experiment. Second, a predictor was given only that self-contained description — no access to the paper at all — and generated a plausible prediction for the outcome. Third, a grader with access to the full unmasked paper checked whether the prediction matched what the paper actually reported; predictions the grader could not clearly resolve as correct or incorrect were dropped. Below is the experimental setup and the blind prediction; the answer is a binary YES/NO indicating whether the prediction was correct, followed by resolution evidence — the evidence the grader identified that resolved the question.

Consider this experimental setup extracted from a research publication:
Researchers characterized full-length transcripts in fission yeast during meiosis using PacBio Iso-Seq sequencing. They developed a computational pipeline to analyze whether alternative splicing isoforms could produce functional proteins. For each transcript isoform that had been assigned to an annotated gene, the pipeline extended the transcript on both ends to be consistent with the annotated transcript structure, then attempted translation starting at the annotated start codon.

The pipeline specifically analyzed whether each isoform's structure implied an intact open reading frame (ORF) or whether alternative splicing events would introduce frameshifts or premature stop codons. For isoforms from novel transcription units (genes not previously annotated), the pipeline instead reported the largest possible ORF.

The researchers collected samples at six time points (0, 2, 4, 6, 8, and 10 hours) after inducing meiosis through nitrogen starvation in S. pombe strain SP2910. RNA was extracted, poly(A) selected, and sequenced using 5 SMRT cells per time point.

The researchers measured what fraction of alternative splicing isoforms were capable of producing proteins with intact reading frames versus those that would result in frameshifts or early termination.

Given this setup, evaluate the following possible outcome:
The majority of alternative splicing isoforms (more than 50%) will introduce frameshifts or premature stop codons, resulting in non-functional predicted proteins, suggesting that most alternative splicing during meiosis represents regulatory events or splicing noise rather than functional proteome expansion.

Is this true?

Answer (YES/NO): YES